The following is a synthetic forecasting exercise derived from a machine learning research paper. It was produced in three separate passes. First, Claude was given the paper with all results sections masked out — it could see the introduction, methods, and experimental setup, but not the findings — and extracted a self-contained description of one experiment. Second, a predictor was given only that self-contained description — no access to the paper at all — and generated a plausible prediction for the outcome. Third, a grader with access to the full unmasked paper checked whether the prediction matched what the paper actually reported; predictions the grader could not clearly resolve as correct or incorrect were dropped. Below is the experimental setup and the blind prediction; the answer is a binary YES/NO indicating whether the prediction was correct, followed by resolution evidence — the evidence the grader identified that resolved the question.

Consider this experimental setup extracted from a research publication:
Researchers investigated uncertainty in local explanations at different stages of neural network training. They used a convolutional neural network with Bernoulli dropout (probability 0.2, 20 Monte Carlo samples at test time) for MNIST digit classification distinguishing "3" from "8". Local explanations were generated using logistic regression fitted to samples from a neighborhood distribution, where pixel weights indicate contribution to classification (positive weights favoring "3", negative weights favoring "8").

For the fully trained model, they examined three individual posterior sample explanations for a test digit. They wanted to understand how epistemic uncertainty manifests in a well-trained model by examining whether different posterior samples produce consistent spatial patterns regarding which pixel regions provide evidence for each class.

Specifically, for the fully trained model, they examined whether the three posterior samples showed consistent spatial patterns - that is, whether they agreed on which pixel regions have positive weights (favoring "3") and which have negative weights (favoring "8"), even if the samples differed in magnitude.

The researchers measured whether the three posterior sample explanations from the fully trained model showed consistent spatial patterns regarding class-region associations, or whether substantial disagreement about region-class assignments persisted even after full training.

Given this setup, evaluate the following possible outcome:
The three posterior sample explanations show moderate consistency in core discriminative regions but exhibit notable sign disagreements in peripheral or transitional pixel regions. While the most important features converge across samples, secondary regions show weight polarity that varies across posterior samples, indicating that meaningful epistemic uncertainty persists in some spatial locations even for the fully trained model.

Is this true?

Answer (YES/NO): NO